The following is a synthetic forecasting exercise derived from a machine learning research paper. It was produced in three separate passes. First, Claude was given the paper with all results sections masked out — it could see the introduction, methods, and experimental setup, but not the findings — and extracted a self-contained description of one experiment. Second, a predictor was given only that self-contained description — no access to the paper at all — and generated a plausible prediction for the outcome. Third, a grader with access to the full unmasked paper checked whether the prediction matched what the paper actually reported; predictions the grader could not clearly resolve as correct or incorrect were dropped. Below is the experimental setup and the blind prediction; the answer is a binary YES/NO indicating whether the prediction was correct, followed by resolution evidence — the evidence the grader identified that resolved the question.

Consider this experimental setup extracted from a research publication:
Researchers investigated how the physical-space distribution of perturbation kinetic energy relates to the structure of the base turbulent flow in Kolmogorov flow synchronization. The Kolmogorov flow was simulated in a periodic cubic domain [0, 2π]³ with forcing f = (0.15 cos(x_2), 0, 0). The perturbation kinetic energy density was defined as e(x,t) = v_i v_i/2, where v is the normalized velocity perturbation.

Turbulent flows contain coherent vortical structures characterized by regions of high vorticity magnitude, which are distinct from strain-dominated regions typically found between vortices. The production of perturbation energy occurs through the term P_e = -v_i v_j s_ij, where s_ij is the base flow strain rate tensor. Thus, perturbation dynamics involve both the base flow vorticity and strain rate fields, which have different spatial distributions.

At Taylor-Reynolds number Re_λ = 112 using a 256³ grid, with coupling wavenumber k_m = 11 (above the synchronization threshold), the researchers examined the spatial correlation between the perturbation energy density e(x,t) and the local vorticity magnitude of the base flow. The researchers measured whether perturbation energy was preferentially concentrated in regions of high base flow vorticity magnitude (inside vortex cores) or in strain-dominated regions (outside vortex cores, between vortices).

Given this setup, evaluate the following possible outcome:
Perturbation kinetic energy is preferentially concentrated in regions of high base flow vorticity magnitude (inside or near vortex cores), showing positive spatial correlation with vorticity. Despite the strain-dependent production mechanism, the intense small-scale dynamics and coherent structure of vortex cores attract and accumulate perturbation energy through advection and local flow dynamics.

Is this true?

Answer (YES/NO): YES